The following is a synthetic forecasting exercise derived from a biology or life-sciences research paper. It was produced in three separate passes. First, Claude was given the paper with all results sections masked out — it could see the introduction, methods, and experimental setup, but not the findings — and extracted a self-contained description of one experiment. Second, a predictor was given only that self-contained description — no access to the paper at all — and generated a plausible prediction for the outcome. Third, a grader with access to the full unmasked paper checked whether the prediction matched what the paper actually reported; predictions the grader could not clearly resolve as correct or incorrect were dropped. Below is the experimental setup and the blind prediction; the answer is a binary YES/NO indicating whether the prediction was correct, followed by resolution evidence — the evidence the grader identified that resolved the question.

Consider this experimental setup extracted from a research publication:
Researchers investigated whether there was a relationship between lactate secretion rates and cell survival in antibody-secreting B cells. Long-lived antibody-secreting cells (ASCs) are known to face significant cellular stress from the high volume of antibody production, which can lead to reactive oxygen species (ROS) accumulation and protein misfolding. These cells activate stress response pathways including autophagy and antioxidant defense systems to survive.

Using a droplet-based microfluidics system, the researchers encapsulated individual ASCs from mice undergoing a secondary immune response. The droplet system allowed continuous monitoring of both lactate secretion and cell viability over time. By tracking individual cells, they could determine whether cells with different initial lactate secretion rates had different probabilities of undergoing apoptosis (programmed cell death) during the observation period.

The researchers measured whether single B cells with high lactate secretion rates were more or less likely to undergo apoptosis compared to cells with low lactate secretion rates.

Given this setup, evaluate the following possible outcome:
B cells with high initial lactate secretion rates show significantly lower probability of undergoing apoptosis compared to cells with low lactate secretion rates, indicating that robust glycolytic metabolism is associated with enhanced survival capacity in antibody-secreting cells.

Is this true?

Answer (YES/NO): NO